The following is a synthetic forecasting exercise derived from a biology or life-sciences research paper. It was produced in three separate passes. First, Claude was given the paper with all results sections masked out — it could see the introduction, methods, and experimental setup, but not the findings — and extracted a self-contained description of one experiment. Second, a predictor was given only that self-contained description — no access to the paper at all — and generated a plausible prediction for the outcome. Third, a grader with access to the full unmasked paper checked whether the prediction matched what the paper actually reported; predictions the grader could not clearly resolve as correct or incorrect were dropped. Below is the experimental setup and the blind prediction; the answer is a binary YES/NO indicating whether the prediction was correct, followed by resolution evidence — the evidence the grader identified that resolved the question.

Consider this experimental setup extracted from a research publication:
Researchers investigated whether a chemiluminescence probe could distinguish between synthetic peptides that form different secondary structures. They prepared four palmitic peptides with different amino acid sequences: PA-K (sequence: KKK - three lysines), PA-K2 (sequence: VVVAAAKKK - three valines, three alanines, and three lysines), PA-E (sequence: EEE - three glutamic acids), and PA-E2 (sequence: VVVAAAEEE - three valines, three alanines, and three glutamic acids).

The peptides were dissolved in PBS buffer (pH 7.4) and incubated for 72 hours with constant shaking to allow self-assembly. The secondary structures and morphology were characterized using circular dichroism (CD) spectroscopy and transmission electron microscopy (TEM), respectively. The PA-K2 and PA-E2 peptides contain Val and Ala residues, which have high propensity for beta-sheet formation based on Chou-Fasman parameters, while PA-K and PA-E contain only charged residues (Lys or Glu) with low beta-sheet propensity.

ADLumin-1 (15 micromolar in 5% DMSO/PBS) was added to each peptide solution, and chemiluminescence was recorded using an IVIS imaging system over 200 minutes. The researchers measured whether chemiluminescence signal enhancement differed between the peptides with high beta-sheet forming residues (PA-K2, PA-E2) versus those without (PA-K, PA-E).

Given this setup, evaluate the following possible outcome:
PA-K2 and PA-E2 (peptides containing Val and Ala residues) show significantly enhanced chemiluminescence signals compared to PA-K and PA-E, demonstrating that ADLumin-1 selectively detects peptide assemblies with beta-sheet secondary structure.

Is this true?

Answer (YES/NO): YES